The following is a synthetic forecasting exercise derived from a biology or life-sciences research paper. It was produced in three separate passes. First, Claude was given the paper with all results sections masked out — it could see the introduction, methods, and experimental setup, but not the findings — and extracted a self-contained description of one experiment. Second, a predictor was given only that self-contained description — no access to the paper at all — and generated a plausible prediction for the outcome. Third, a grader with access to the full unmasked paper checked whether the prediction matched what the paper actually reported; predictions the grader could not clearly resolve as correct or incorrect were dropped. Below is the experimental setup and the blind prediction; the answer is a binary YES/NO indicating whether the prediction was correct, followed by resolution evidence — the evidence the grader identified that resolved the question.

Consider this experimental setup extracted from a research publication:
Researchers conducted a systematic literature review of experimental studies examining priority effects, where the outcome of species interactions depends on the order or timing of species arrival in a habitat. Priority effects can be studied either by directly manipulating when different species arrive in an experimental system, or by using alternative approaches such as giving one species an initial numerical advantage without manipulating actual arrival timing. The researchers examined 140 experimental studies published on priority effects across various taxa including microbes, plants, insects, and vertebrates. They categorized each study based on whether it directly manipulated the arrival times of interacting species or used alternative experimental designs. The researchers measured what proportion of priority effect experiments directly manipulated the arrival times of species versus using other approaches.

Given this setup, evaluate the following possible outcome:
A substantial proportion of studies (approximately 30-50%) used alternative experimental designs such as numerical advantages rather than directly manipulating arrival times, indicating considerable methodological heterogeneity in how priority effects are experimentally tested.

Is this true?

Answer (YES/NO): NO